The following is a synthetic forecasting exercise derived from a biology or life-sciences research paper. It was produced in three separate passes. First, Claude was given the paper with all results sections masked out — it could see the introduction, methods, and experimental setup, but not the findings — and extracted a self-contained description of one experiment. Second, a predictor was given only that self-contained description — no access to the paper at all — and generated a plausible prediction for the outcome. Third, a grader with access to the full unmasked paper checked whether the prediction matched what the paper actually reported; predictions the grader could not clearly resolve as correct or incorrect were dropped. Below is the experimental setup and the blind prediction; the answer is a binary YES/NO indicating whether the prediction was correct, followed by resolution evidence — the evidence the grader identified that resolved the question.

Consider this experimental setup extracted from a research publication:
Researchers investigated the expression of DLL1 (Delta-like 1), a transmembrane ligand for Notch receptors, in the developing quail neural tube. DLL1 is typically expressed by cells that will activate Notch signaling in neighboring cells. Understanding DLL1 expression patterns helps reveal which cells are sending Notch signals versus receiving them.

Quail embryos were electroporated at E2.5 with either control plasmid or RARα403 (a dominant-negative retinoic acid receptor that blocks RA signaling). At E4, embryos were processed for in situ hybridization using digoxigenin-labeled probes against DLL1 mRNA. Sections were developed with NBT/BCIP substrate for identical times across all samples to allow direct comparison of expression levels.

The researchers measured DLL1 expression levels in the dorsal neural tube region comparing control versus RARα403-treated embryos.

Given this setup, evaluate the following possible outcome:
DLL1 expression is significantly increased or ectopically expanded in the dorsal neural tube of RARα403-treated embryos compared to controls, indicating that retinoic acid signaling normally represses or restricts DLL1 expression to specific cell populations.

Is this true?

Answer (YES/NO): YES